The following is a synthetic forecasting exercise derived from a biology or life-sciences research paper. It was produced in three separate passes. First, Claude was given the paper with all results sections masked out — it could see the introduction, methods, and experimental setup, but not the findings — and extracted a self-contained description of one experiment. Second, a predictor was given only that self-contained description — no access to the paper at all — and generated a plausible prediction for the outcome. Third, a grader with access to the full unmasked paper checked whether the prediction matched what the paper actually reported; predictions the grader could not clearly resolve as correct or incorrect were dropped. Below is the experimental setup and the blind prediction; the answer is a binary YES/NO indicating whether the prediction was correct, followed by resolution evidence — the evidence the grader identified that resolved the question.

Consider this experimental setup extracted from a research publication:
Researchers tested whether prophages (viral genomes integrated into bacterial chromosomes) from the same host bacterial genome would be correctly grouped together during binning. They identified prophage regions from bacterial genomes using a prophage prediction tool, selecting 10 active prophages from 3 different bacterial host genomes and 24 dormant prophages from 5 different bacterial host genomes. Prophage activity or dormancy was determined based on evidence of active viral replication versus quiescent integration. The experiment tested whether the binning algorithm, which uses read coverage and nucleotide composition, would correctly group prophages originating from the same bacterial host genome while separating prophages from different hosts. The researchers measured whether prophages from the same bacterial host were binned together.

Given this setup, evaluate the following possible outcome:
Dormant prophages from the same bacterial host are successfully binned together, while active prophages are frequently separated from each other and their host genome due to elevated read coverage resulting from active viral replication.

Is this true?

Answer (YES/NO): YES